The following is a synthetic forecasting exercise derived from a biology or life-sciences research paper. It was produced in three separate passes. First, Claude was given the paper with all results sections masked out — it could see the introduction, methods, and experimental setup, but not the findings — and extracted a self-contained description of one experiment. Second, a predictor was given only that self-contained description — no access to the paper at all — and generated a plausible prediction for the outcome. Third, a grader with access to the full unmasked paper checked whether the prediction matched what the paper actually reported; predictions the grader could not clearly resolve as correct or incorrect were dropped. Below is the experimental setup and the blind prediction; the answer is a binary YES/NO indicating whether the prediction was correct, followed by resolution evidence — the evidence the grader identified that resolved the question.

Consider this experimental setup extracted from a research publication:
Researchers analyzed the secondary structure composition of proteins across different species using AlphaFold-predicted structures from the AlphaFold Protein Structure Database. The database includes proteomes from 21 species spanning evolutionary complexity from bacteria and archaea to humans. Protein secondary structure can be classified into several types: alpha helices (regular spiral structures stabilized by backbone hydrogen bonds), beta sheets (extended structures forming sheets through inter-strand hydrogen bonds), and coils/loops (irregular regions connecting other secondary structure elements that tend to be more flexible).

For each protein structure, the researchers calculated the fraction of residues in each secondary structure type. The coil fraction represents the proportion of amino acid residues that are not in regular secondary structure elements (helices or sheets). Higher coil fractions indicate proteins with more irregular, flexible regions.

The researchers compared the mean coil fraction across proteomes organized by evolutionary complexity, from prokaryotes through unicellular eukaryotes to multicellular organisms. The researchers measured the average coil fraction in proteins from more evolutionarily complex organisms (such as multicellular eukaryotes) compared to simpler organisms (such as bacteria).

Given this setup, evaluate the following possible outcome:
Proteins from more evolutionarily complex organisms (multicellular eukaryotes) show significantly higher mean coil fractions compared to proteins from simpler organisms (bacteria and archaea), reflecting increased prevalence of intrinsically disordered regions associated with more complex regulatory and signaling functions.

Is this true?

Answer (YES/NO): YES